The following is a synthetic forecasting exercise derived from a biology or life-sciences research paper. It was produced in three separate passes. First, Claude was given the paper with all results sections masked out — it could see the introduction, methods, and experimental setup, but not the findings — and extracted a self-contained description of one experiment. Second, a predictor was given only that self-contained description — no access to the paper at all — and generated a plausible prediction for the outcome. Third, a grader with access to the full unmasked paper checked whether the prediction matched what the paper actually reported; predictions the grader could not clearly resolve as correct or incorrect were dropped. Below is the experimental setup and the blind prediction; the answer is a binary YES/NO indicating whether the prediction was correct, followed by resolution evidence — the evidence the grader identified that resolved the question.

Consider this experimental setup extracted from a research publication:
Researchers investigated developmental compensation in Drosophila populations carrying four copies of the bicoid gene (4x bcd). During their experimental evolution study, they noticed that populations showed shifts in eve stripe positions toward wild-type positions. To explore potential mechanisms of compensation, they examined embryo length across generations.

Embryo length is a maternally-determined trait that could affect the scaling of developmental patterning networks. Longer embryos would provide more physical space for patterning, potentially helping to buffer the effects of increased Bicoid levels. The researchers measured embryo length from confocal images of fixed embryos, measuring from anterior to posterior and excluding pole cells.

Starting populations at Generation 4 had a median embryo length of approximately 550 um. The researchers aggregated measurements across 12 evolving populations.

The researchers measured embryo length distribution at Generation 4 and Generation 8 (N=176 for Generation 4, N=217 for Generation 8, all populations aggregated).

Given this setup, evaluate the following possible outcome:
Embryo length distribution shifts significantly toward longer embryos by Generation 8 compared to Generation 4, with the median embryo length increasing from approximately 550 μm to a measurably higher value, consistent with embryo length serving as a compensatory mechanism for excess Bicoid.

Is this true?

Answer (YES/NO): YES